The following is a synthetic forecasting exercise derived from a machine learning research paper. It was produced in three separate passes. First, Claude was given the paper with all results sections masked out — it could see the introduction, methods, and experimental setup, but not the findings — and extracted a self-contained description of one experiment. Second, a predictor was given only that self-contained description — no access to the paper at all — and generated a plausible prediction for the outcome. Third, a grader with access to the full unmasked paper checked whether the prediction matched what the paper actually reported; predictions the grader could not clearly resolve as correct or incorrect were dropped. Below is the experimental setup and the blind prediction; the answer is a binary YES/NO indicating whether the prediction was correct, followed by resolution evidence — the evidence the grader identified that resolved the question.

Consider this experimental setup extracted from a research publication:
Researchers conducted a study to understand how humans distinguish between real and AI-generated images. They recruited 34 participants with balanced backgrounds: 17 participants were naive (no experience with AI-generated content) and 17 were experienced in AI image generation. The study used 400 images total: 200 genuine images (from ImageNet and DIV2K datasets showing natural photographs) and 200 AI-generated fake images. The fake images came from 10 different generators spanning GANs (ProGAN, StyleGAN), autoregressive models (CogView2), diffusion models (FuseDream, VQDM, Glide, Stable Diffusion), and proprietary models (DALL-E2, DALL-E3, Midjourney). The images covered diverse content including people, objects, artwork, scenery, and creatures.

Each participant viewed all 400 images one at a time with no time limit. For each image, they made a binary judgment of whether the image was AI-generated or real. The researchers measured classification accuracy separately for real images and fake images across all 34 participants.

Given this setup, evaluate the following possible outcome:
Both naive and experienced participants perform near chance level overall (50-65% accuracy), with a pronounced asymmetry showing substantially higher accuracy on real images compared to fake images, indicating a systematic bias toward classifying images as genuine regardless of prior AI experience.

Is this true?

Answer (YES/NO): NO